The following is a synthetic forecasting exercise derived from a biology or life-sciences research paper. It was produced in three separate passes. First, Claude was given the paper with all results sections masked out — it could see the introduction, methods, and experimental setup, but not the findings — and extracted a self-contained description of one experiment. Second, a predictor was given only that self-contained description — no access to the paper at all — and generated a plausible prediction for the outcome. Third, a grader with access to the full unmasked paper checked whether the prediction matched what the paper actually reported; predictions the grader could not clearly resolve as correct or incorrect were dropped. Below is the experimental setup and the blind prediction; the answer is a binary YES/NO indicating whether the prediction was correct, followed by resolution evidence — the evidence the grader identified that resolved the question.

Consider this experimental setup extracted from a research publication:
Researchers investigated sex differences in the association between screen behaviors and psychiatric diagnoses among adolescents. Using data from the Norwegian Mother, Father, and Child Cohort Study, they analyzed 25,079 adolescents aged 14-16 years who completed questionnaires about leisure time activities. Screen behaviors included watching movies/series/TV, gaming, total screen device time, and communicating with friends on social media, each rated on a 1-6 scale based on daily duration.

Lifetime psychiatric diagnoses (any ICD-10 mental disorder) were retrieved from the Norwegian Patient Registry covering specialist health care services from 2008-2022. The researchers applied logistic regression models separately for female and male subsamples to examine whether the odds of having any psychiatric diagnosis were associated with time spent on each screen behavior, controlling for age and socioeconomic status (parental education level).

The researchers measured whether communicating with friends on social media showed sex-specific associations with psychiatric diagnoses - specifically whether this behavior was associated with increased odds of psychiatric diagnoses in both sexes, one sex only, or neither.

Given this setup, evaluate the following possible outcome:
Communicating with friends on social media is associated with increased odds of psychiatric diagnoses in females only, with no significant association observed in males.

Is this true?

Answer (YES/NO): NO